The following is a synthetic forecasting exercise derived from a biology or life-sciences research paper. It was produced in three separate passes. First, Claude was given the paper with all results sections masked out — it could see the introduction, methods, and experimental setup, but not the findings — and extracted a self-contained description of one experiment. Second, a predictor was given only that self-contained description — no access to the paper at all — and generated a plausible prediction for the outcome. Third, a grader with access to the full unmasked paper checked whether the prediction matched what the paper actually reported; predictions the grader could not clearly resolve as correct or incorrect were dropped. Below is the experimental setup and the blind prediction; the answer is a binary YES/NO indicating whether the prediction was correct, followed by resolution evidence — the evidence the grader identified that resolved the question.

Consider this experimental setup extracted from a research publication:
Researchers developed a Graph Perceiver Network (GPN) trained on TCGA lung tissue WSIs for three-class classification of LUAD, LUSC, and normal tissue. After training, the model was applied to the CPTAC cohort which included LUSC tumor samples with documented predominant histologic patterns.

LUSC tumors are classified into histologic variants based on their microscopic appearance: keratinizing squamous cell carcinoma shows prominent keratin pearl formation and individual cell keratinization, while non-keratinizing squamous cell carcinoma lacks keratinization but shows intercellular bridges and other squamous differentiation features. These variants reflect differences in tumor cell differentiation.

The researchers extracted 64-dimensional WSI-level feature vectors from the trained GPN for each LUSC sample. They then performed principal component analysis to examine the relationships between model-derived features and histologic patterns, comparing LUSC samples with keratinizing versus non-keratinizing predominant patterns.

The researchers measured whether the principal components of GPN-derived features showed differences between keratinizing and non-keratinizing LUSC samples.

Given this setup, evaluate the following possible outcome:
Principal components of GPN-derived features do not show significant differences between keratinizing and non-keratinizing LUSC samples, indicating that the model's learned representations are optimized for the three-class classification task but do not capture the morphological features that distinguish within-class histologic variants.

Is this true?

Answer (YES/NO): NO